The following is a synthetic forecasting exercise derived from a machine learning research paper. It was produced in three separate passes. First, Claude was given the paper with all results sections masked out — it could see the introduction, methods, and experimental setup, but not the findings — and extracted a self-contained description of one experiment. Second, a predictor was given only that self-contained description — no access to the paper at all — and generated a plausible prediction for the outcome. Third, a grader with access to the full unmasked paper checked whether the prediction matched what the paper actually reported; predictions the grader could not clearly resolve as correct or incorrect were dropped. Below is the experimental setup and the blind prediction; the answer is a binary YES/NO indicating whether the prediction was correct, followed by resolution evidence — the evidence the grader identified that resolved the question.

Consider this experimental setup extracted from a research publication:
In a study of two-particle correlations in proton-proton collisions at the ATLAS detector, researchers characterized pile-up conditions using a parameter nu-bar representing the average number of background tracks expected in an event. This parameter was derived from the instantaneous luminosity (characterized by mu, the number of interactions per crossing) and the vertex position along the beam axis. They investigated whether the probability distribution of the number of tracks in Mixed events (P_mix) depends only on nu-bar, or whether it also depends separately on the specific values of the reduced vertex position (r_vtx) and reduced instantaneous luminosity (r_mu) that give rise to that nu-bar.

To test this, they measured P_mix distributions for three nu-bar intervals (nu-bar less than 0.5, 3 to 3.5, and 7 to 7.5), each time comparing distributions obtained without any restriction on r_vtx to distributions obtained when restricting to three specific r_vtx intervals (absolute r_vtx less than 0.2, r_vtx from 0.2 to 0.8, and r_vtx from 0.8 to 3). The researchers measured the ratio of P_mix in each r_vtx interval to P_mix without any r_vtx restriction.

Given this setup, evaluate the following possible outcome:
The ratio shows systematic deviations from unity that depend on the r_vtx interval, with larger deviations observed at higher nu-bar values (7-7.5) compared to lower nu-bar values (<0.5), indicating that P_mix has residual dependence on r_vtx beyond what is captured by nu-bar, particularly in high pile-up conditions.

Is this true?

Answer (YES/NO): NO